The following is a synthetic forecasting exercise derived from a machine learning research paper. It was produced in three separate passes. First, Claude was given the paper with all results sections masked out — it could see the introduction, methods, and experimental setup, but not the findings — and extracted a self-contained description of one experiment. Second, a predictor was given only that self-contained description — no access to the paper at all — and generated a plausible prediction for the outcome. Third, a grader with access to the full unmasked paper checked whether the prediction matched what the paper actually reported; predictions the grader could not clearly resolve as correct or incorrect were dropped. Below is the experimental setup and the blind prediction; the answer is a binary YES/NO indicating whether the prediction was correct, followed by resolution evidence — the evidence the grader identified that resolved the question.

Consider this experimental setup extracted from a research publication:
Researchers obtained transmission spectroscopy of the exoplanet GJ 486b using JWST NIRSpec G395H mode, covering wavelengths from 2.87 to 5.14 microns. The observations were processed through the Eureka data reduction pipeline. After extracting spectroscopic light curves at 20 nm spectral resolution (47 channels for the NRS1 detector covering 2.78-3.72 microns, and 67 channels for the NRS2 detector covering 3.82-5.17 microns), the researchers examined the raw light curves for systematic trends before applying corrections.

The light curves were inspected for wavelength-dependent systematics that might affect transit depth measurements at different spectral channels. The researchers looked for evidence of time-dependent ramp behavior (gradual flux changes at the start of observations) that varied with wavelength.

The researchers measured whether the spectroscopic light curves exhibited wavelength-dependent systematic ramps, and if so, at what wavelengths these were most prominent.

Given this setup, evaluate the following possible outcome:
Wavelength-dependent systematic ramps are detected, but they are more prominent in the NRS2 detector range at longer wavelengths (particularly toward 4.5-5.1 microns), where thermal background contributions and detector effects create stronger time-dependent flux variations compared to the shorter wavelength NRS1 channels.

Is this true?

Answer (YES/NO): NO